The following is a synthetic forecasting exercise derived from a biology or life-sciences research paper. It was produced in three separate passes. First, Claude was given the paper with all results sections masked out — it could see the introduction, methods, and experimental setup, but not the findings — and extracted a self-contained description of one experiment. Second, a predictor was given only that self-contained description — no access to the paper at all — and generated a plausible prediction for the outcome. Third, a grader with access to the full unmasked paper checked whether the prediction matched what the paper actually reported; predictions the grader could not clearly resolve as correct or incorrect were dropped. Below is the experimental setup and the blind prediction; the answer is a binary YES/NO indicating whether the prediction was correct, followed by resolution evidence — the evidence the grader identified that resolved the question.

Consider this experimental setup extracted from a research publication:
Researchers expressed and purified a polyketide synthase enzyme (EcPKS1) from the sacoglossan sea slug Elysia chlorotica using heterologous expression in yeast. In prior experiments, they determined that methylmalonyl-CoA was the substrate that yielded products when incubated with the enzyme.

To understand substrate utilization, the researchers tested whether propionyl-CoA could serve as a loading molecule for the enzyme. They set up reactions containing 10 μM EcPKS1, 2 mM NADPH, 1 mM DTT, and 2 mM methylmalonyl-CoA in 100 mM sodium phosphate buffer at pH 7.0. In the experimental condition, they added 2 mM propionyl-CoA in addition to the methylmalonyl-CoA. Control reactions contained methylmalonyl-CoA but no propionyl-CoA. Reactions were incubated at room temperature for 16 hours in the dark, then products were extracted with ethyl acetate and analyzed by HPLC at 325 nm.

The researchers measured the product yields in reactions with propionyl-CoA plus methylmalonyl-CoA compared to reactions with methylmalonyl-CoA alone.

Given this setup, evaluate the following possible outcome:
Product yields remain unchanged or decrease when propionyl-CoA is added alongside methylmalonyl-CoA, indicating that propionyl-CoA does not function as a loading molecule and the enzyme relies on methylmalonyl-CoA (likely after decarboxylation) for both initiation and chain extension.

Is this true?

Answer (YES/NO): YES